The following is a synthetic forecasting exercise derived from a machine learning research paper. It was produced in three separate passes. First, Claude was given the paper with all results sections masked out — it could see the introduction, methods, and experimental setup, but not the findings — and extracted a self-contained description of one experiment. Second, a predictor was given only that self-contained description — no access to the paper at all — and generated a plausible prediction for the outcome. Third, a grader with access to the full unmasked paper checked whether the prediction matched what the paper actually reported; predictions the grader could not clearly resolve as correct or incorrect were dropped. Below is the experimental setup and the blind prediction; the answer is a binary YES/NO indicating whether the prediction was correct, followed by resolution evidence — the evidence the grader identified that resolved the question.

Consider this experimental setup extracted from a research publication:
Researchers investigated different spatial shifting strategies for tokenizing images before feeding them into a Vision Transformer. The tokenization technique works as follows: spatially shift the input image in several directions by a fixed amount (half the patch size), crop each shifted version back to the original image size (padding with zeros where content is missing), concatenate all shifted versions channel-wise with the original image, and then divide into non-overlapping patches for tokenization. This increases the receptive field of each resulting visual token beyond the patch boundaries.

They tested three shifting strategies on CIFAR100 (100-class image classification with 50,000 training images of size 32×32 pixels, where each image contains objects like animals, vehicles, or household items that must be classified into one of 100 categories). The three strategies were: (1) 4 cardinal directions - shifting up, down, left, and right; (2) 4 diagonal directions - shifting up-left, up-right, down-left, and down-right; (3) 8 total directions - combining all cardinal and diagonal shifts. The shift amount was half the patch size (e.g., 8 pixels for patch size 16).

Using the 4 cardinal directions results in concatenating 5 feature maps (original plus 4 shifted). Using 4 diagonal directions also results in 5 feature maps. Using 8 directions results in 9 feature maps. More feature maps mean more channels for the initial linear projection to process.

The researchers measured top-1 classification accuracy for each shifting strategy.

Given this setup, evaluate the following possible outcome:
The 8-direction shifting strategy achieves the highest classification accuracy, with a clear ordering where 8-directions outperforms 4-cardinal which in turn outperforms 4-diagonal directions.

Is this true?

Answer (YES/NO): NO